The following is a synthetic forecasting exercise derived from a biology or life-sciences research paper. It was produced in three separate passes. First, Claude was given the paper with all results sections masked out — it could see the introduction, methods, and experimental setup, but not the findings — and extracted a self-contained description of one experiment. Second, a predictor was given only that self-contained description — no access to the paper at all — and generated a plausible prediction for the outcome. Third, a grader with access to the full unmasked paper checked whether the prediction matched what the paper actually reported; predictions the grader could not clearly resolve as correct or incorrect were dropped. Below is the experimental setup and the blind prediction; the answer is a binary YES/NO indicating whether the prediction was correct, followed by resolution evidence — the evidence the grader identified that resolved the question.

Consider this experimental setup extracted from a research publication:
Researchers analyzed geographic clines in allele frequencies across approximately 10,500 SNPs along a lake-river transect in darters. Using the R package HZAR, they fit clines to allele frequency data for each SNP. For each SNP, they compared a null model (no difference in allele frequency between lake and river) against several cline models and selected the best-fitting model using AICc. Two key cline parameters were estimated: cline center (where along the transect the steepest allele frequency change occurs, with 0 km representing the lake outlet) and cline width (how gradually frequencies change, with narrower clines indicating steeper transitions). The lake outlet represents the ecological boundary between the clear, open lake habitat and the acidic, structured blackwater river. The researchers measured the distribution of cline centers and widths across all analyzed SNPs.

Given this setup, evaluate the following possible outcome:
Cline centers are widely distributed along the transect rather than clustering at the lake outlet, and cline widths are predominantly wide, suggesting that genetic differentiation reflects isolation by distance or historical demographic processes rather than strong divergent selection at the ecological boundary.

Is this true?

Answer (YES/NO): NO